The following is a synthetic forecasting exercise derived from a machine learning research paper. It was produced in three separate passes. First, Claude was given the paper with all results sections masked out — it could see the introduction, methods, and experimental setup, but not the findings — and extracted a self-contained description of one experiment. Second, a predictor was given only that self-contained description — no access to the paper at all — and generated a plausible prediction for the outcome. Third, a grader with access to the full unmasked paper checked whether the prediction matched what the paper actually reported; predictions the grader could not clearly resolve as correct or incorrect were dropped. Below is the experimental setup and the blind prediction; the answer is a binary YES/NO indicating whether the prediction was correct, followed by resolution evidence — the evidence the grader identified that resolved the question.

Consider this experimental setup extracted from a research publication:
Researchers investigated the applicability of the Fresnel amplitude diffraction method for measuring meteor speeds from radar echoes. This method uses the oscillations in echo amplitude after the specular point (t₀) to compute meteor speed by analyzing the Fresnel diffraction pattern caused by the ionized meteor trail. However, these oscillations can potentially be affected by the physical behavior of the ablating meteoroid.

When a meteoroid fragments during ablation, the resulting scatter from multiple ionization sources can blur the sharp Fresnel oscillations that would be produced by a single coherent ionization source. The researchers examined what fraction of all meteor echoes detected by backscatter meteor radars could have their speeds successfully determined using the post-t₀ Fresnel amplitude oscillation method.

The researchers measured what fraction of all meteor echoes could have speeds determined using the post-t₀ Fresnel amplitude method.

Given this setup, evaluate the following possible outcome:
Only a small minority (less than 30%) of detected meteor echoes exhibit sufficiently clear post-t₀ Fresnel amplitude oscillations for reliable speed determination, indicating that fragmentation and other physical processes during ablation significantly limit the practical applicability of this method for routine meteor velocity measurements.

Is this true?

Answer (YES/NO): YES